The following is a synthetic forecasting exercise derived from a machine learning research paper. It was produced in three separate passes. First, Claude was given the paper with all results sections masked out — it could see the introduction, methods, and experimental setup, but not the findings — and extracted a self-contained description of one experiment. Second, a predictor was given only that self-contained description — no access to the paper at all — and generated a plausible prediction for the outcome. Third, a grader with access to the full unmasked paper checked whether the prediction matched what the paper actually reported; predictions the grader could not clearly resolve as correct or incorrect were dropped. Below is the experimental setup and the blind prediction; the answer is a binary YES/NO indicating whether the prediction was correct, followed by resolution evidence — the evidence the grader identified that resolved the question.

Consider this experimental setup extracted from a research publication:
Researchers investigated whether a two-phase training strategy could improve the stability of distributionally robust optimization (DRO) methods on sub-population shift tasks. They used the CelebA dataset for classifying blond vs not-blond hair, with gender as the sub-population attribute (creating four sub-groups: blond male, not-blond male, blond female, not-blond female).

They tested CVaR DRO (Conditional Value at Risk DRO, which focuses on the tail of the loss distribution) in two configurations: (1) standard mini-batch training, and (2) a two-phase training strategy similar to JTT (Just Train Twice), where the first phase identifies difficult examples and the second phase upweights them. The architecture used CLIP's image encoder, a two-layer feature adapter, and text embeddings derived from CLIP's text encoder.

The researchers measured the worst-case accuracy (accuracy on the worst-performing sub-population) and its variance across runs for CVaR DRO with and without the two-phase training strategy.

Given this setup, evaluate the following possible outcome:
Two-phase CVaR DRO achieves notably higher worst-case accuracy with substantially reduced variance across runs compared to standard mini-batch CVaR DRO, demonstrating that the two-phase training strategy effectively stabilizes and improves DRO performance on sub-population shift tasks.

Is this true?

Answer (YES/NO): NO